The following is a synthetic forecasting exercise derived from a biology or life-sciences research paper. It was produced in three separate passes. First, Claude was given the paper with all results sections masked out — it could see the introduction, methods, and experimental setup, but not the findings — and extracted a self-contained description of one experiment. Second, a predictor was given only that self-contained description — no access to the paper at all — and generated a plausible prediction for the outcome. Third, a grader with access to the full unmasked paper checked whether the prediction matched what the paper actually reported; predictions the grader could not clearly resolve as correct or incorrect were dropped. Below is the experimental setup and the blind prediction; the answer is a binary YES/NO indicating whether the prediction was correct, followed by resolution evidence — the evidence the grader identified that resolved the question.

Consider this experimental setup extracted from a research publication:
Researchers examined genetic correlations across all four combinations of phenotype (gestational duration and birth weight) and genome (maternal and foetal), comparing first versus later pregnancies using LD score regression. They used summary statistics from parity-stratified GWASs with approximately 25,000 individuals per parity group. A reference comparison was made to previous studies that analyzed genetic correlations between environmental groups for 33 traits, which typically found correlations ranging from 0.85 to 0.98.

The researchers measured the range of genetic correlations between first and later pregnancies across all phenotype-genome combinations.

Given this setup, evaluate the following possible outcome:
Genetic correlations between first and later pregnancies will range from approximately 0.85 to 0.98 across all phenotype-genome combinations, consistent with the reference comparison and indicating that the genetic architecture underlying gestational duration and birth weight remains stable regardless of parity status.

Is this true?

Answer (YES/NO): NO